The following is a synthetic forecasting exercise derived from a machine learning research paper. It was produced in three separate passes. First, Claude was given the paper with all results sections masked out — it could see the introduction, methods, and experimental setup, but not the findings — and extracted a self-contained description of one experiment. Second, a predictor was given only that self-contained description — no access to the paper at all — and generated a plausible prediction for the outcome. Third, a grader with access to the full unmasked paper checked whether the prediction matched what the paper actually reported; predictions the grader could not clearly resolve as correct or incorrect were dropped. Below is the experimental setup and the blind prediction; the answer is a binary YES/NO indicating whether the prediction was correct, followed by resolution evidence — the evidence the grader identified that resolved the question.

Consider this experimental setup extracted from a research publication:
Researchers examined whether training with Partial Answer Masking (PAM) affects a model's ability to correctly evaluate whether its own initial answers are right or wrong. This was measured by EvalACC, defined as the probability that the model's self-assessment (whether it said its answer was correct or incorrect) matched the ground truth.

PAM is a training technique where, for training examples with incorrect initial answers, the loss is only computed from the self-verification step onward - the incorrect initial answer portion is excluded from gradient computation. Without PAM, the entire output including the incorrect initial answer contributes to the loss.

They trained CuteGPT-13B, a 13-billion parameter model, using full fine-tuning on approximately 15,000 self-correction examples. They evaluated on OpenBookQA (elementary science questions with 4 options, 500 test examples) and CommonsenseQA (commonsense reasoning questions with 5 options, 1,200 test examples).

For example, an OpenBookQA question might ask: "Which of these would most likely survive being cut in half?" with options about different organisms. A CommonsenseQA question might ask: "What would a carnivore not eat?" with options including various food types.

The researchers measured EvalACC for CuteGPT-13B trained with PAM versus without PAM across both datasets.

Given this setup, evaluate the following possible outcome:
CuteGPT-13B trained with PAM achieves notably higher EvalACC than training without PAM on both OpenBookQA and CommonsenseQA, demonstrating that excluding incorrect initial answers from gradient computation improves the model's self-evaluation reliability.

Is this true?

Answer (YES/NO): NO